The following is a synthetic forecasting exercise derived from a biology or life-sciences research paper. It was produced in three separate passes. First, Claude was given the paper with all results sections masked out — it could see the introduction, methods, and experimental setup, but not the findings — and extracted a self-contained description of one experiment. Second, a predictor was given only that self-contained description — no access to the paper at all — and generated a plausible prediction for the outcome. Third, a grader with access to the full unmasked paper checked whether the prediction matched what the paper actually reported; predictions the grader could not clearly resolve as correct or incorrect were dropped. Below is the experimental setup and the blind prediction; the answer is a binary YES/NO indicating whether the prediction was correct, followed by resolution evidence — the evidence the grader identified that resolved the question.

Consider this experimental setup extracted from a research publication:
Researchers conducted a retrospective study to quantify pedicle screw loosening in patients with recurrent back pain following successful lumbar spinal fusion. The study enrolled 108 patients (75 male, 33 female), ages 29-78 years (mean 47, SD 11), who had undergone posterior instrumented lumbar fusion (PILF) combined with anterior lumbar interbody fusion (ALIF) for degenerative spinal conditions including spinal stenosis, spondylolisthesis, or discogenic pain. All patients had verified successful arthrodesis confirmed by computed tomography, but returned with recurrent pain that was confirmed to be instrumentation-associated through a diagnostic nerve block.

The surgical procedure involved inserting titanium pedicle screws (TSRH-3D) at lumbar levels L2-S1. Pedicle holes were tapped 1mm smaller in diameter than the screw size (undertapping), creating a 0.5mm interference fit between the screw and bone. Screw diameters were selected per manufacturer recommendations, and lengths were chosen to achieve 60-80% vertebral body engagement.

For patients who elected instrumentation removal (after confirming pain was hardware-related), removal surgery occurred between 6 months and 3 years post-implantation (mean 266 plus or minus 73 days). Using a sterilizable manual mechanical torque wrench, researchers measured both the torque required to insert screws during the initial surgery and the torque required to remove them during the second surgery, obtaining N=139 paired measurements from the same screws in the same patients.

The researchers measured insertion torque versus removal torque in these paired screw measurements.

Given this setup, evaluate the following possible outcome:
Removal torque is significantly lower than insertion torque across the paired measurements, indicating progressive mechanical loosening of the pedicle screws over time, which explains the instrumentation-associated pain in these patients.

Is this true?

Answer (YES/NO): YES